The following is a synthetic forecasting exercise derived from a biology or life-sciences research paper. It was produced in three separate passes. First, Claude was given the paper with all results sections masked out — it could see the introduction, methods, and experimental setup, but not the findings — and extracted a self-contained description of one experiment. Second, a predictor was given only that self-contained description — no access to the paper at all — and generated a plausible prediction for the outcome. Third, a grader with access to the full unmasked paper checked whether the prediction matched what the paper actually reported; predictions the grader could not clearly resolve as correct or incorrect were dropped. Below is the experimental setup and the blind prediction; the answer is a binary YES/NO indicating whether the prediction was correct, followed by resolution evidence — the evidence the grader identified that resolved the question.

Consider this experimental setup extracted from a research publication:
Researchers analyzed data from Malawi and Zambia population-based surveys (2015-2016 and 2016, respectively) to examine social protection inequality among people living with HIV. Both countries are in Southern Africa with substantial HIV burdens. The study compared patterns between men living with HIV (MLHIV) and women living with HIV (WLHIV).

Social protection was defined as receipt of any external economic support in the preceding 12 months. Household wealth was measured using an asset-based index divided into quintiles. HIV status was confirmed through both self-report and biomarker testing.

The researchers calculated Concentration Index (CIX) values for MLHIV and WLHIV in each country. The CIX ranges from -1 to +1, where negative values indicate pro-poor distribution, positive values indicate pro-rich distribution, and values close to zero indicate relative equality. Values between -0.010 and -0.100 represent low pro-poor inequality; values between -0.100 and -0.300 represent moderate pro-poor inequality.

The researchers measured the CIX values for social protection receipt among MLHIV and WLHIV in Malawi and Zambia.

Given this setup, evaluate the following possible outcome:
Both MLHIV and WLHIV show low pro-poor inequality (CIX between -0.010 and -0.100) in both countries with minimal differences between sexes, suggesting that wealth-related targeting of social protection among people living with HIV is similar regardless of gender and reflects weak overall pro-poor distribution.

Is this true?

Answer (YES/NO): NO